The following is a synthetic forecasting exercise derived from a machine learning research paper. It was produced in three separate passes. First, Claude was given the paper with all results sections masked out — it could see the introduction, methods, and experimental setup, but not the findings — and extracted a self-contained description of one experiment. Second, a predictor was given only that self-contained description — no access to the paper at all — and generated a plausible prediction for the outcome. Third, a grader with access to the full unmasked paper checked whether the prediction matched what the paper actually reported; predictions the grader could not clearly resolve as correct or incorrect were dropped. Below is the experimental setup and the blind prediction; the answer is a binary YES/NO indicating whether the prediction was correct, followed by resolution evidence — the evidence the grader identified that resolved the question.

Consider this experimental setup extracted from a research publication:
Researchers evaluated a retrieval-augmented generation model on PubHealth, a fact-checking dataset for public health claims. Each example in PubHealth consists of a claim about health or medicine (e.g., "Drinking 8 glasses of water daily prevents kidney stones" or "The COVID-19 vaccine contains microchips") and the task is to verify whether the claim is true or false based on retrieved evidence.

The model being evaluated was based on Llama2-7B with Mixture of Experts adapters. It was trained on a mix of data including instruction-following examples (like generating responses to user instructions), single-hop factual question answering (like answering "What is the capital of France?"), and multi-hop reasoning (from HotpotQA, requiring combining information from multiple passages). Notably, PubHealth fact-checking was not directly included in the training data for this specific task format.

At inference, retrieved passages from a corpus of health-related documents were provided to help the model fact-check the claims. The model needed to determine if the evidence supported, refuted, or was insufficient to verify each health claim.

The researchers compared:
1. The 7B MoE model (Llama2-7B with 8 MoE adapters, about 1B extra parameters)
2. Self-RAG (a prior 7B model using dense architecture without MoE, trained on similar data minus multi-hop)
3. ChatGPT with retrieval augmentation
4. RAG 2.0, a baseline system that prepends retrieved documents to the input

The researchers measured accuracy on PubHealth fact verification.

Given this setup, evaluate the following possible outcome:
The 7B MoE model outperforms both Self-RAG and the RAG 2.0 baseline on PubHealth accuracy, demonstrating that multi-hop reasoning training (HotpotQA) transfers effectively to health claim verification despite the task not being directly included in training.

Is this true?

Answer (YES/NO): YES